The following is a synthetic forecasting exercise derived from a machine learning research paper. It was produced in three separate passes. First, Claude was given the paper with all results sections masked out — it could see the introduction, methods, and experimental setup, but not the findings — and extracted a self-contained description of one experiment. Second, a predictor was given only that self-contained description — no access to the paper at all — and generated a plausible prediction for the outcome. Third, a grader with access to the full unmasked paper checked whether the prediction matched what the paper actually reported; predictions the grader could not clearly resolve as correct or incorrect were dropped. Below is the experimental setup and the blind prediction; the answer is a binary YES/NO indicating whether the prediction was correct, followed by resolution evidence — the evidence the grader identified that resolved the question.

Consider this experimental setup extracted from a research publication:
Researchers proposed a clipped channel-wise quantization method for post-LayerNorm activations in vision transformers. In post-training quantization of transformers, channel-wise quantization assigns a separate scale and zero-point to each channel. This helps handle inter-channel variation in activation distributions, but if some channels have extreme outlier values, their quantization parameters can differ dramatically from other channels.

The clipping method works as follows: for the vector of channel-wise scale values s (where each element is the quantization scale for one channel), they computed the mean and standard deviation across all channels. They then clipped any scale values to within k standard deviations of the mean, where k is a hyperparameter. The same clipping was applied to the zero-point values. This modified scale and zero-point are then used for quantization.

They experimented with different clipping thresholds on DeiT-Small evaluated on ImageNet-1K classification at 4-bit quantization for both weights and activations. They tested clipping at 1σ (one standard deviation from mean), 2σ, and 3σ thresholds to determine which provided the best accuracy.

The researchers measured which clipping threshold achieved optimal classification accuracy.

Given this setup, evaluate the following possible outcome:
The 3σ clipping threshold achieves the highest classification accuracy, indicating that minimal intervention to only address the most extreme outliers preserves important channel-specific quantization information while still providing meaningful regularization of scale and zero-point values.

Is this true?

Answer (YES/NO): NO